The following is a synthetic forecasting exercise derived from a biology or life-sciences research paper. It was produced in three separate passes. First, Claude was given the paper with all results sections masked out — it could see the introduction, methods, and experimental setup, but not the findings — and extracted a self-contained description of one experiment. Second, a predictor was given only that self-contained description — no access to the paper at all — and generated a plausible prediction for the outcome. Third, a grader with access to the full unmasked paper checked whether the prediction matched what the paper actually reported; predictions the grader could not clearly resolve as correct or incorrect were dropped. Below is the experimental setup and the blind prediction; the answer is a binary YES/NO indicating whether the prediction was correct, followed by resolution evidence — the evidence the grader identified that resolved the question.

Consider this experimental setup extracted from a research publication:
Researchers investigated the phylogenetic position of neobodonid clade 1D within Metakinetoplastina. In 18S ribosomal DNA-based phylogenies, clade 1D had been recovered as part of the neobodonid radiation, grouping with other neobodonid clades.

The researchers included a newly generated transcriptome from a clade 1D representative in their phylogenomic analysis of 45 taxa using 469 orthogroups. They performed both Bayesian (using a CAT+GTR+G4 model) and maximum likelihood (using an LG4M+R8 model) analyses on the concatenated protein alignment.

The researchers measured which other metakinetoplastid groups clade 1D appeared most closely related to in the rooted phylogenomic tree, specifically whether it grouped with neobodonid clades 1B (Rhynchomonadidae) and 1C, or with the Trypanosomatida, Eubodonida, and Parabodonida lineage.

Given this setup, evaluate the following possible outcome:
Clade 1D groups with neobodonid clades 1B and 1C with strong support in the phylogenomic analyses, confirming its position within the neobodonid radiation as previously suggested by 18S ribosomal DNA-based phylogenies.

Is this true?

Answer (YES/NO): NO